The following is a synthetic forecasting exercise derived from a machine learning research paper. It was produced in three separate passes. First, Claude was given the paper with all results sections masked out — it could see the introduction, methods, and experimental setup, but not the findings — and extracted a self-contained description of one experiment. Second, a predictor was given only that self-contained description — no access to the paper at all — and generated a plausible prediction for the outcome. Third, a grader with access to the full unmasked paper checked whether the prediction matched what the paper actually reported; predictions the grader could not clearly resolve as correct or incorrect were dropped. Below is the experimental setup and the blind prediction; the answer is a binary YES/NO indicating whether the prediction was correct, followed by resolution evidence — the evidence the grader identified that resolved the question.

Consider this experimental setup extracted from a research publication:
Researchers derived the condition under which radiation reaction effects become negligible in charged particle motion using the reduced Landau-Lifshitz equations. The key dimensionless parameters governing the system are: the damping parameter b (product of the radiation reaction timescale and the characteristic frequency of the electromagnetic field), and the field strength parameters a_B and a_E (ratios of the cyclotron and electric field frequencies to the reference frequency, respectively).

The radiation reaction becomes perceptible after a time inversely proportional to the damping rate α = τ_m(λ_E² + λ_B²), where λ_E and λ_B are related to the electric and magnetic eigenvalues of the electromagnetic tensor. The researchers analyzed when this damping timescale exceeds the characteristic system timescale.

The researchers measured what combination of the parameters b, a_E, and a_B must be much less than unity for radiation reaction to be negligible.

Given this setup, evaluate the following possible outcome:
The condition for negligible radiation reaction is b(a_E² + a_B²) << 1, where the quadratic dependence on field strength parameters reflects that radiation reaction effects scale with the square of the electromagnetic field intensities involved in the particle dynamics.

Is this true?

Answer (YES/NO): YES